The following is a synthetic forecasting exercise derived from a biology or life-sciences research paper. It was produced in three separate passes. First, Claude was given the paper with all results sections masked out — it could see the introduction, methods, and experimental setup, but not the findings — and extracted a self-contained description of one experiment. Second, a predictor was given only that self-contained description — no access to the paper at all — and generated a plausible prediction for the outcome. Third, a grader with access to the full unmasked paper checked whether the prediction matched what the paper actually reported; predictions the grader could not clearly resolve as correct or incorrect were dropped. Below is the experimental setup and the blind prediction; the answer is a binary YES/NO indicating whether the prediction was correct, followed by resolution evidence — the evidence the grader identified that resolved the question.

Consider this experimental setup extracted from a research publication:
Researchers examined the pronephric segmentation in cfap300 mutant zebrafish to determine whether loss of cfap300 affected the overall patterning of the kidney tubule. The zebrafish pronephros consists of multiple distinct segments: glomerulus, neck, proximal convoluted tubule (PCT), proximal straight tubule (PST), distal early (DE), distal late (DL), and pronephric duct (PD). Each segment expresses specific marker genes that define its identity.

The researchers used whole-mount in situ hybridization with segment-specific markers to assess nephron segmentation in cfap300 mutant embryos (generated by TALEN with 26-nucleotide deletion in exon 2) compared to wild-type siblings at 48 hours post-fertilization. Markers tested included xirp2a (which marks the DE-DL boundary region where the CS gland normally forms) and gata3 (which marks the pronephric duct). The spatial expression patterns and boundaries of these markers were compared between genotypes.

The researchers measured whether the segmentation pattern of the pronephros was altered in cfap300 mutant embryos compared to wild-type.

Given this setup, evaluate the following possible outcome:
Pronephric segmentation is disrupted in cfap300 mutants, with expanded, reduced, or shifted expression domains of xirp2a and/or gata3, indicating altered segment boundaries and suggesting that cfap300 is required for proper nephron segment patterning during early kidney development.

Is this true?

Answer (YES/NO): NO